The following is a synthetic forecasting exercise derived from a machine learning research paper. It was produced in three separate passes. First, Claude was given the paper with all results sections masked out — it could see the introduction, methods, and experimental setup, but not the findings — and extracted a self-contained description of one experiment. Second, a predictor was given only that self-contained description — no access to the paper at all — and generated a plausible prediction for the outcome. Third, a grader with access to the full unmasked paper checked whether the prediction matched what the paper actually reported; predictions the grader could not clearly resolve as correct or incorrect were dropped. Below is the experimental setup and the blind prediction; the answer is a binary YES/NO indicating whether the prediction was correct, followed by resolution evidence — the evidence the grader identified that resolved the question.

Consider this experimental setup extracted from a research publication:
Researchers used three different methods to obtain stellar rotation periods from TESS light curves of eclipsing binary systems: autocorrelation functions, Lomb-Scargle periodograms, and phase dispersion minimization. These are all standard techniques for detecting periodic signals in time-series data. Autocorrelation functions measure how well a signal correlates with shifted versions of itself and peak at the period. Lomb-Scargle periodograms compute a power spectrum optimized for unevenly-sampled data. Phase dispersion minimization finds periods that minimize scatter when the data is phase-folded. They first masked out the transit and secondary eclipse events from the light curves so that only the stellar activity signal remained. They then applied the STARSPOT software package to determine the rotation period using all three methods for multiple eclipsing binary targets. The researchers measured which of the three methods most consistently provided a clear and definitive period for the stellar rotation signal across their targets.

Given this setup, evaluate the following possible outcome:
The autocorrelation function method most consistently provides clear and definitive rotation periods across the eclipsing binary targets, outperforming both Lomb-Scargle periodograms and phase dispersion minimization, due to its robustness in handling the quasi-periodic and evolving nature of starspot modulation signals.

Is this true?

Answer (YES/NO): NO